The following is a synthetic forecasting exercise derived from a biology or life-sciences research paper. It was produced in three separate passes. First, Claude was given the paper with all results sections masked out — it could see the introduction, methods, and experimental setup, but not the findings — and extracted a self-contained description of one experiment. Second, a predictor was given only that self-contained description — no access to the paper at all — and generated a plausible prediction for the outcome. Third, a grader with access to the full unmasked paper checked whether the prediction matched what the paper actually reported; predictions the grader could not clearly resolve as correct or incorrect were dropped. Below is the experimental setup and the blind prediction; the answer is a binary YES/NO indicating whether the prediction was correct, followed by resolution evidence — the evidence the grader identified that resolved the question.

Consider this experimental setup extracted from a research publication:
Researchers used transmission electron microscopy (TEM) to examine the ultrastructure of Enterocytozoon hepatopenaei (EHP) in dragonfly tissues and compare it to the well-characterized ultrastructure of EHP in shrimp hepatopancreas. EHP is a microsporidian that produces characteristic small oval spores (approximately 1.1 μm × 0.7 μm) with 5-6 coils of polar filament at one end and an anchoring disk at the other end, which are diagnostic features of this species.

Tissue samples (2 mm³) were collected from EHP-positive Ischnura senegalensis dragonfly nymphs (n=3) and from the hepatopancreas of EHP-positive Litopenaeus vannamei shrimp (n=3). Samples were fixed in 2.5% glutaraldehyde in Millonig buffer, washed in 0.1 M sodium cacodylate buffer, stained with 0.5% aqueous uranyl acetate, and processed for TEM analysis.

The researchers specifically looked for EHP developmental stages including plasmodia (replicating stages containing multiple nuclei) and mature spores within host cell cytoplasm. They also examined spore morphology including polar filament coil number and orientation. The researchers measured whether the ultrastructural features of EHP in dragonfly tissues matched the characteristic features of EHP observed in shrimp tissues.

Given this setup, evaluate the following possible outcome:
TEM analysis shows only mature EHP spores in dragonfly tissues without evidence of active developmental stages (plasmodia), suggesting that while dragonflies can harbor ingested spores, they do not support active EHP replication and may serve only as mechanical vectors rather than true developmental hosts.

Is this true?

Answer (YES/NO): NO